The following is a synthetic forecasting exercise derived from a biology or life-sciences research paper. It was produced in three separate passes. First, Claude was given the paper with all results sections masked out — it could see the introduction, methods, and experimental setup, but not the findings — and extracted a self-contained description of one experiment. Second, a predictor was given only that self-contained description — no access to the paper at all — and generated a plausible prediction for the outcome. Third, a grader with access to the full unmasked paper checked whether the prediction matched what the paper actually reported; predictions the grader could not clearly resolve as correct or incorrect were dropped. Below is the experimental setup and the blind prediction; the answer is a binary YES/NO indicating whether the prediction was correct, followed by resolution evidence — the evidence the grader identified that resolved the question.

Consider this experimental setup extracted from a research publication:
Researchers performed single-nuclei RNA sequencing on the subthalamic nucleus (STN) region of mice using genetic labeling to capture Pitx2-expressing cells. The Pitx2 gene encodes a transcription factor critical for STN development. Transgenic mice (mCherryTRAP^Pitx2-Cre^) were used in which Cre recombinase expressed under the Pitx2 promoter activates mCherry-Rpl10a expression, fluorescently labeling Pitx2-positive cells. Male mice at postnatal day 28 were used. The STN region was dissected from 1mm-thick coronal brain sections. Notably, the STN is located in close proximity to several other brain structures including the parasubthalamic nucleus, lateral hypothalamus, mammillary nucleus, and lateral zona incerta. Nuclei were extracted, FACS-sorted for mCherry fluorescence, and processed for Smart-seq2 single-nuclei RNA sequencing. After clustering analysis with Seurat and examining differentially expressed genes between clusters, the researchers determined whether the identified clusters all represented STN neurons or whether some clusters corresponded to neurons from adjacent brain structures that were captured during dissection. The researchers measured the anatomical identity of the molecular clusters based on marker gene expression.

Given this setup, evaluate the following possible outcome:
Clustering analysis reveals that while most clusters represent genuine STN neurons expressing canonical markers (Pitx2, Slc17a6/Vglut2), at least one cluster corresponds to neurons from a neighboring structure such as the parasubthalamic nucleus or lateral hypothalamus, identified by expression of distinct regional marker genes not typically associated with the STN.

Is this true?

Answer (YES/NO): NO